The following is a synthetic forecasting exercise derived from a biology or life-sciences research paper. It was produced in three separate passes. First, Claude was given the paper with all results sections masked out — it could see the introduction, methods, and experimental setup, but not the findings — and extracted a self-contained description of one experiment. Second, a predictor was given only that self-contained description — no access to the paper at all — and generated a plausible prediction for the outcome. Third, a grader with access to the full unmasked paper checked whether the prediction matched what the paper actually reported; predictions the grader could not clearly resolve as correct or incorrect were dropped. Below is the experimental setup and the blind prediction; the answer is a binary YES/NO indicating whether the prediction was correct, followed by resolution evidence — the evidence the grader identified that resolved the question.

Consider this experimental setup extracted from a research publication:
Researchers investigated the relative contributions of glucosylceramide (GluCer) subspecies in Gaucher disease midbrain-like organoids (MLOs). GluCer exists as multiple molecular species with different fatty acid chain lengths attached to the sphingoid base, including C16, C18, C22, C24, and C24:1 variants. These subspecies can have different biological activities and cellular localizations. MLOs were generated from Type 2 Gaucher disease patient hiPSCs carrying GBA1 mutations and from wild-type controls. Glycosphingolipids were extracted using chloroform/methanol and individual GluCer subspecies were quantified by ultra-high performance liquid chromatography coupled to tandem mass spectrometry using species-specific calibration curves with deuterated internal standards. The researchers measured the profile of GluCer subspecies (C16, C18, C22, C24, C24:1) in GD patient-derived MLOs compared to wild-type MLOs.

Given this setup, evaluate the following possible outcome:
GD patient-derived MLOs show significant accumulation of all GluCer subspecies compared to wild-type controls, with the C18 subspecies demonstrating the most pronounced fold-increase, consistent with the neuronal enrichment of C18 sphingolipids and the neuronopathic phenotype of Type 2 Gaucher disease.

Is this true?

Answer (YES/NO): NO